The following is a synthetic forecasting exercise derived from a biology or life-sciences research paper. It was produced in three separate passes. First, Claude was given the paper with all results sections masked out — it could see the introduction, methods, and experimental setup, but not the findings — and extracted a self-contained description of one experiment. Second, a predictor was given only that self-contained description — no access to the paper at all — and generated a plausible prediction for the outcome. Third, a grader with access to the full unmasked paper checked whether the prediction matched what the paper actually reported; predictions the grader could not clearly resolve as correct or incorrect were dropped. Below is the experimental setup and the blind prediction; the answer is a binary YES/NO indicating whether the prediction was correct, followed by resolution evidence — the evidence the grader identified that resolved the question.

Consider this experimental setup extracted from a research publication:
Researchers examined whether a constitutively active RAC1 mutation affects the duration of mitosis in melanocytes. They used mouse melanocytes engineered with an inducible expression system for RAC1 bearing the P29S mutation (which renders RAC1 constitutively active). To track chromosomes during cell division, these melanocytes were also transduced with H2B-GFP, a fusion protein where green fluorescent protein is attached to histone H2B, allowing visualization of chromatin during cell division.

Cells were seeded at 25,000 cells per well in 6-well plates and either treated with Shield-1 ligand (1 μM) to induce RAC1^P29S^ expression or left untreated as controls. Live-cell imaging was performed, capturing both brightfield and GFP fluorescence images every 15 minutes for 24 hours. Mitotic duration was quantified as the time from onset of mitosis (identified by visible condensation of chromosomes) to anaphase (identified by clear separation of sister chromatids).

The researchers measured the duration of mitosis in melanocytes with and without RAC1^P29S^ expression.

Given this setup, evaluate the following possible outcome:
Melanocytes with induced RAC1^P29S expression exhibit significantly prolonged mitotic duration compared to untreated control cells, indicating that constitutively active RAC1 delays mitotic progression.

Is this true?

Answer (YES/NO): NO